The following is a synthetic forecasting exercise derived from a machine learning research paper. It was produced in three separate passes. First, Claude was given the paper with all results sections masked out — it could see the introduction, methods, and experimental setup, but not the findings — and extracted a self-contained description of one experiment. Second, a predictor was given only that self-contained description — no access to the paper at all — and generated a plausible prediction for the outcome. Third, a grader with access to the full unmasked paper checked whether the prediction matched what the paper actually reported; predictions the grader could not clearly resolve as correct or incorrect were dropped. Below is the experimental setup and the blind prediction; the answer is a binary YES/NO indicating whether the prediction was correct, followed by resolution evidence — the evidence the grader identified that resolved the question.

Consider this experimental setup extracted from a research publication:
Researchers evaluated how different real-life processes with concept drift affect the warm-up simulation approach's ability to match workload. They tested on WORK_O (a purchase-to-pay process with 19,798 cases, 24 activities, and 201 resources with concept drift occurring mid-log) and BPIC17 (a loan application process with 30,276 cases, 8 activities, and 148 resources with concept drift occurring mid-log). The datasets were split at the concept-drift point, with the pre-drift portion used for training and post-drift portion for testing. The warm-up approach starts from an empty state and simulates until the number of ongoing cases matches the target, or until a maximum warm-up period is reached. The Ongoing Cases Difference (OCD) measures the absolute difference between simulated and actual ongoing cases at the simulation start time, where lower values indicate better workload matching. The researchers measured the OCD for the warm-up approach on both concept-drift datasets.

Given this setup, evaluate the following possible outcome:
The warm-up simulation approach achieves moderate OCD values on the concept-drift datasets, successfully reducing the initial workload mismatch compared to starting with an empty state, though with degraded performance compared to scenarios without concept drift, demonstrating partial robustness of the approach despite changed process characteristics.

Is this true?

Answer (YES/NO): NO